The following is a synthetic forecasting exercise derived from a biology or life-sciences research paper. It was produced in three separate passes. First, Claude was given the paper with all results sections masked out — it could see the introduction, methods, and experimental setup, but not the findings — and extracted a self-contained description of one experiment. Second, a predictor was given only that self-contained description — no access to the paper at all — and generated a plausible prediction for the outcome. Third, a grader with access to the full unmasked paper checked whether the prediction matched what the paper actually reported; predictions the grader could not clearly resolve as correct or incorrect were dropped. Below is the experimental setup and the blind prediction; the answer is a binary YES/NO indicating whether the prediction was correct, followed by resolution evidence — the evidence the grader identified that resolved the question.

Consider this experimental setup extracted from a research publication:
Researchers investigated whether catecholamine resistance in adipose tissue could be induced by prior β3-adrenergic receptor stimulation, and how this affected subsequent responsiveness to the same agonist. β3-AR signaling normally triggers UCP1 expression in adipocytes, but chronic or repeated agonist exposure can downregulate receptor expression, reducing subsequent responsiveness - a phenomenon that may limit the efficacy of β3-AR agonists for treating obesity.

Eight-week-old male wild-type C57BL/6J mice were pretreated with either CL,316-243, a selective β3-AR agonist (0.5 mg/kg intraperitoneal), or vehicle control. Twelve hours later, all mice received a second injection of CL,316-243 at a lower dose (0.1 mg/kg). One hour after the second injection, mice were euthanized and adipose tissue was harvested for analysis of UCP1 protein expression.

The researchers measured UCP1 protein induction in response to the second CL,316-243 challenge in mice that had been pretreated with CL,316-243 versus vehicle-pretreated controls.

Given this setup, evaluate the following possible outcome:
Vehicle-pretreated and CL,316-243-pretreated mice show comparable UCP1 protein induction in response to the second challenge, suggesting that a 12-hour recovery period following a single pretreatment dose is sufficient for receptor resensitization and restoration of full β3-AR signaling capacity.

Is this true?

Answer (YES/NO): NO